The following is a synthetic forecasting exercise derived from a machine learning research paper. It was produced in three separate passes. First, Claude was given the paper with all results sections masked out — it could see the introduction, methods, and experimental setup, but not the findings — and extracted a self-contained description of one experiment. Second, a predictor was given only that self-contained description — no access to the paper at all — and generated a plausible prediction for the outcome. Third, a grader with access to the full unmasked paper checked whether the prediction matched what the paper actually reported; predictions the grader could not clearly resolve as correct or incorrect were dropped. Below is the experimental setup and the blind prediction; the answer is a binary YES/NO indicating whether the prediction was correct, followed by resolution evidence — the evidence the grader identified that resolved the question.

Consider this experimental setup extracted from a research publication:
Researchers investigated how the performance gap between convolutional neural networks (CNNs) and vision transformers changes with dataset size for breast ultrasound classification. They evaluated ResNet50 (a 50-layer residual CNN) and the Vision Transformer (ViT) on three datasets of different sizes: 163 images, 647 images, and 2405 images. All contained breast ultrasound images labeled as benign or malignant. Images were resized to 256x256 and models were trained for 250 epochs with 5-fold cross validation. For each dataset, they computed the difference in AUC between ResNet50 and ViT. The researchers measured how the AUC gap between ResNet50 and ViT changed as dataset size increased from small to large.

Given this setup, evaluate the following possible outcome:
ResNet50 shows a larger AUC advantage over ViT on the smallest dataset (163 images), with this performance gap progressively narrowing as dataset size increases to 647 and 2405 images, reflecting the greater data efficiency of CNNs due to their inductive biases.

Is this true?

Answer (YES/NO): NO